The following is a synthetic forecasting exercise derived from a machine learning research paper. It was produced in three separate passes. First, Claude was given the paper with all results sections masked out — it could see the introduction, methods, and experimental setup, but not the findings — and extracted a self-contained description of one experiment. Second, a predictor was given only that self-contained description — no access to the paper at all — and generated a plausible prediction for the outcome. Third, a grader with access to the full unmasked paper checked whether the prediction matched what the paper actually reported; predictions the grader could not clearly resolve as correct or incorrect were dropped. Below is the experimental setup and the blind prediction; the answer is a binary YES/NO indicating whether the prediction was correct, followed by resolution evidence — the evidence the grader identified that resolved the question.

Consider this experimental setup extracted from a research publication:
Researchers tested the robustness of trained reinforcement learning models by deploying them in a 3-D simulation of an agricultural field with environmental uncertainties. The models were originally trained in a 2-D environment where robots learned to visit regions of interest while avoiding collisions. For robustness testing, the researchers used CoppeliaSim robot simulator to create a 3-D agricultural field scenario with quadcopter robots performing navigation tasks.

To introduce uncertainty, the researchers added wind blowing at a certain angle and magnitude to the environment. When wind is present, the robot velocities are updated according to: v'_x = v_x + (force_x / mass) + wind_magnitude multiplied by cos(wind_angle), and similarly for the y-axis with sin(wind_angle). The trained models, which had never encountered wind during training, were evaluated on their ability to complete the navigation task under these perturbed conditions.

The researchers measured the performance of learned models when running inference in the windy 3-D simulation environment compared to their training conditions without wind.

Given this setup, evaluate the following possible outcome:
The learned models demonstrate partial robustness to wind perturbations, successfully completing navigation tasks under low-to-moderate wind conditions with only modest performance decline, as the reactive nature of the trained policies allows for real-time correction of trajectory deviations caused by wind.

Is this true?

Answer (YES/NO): NO